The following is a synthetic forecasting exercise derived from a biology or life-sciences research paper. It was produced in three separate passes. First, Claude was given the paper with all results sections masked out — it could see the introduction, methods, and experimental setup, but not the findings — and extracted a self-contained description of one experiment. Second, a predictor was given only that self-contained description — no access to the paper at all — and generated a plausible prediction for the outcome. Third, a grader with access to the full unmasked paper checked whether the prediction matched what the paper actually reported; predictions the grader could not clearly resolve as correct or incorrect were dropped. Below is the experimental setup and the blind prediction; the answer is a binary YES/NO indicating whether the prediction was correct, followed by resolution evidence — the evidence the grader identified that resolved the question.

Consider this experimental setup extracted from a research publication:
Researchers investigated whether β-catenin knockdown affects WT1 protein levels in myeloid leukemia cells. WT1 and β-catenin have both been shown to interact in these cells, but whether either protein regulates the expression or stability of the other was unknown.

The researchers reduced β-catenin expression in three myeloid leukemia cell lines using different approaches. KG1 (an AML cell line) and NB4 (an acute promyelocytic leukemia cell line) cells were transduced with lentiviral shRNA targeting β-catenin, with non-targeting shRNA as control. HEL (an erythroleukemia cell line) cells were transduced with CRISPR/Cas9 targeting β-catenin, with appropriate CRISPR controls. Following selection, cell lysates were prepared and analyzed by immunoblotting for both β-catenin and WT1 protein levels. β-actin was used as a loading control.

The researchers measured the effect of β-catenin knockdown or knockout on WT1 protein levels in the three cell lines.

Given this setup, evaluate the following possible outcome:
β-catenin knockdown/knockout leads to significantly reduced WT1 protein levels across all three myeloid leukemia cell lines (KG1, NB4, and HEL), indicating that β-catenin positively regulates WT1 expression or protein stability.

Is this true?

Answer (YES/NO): YES